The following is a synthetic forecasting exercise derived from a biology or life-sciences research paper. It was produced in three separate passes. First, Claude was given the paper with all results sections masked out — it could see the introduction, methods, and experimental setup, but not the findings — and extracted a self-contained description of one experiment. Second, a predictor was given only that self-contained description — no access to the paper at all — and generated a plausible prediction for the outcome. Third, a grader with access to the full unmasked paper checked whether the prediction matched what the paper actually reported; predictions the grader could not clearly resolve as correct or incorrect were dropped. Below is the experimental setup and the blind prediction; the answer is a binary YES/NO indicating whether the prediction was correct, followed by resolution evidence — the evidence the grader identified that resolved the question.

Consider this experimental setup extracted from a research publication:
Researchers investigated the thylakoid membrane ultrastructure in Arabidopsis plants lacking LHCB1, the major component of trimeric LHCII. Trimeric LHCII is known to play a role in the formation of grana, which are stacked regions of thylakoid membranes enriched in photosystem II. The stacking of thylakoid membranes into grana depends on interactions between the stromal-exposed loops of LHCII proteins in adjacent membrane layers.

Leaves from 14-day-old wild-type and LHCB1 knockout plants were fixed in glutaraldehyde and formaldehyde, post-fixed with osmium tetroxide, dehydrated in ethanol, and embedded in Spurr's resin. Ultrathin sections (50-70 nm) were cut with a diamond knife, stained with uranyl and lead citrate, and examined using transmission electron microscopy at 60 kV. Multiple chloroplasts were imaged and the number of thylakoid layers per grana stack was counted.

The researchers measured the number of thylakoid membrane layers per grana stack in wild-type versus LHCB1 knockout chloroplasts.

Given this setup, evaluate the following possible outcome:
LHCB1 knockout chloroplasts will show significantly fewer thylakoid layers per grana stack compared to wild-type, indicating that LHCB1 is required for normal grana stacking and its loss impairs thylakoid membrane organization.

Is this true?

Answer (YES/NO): YES